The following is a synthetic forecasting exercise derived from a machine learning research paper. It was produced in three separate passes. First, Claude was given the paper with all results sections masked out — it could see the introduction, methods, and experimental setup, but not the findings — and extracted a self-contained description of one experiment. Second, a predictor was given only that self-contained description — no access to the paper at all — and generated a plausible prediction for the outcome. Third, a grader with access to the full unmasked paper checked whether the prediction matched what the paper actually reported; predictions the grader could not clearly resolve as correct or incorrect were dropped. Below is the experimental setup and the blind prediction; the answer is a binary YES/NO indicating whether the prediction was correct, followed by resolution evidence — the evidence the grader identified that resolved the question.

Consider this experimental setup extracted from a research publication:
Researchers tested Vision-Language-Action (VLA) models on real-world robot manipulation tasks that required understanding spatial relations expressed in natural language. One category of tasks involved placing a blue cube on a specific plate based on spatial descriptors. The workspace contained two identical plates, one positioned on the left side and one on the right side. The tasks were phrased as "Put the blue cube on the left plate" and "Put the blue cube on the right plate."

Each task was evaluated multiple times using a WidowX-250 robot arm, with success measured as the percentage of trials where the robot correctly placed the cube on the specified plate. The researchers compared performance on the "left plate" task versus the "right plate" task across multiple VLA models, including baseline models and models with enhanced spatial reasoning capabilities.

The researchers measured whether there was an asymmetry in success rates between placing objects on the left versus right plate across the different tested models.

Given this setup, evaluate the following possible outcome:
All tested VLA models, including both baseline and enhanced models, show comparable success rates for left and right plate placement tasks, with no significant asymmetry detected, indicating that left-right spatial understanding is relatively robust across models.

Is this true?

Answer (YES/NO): NO